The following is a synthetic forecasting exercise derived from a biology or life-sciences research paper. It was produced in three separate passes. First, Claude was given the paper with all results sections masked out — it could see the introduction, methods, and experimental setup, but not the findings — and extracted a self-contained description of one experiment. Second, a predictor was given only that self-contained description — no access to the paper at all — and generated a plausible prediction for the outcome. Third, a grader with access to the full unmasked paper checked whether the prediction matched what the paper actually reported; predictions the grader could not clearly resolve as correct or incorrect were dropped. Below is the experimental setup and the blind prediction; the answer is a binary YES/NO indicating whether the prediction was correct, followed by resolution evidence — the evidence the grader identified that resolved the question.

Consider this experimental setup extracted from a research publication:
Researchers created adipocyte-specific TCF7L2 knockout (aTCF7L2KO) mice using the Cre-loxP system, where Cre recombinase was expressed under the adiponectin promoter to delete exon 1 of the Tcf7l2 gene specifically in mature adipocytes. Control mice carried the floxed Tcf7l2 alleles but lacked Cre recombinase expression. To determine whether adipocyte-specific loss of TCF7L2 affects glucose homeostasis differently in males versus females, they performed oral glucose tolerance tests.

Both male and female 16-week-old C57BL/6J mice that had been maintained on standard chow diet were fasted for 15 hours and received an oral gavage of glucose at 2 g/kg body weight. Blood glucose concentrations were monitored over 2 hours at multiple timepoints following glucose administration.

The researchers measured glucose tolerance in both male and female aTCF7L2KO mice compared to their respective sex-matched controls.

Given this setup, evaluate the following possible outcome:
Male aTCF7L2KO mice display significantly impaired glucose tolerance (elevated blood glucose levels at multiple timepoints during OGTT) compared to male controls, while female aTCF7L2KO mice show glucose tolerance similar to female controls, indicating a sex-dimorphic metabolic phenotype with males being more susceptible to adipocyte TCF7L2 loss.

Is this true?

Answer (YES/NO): YES